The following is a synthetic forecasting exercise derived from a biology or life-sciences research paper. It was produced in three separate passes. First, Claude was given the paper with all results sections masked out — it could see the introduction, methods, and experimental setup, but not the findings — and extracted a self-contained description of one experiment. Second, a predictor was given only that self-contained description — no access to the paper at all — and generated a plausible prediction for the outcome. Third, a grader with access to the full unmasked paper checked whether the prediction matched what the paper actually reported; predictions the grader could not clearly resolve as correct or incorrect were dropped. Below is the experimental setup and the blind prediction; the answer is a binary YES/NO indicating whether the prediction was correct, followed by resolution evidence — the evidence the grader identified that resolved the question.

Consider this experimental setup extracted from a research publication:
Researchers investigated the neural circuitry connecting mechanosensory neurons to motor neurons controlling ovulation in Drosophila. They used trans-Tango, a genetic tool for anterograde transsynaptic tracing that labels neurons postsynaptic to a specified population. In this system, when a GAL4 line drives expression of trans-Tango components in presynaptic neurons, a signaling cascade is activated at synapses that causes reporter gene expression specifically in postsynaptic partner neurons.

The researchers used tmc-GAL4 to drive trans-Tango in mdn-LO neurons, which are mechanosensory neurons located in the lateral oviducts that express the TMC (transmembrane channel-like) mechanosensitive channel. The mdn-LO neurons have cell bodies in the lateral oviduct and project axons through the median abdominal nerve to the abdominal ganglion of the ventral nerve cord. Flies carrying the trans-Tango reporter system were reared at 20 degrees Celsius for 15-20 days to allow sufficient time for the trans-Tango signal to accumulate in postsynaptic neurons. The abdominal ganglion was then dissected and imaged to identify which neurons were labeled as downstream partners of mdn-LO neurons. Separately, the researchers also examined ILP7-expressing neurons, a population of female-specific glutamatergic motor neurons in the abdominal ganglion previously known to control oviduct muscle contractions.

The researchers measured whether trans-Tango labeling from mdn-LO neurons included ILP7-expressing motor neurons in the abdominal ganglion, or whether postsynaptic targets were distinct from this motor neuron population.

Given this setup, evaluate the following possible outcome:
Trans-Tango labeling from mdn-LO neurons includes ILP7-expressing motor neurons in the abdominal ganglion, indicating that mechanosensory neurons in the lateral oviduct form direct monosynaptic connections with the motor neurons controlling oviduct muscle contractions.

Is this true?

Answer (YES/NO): YES